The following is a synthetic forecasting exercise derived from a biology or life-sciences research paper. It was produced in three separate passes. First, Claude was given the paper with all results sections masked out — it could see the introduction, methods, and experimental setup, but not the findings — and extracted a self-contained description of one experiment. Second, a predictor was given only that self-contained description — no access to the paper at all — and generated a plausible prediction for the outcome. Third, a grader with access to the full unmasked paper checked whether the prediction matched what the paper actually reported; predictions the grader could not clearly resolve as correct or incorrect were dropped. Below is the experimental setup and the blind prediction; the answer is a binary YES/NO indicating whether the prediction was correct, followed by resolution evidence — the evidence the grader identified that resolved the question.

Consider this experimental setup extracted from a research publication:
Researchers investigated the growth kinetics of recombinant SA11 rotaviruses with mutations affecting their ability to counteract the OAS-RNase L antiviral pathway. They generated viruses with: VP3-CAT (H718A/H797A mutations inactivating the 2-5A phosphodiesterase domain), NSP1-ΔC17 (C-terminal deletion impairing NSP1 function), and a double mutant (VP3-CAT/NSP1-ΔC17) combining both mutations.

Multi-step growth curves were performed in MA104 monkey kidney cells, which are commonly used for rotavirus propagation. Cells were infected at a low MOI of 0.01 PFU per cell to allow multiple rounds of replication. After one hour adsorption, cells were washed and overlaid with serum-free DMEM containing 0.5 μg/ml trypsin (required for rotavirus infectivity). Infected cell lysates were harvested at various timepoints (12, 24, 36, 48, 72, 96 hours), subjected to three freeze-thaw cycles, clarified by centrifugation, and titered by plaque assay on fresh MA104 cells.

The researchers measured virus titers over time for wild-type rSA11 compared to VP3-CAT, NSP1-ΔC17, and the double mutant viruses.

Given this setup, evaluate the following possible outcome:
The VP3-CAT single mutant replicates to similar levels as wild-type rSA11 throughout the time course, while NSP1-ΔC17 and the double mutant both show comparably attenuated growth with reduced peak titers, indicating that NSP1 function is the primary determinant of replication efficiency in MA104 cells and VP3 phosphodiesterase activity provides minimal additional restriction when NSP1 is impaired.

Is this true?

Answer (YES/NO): NO